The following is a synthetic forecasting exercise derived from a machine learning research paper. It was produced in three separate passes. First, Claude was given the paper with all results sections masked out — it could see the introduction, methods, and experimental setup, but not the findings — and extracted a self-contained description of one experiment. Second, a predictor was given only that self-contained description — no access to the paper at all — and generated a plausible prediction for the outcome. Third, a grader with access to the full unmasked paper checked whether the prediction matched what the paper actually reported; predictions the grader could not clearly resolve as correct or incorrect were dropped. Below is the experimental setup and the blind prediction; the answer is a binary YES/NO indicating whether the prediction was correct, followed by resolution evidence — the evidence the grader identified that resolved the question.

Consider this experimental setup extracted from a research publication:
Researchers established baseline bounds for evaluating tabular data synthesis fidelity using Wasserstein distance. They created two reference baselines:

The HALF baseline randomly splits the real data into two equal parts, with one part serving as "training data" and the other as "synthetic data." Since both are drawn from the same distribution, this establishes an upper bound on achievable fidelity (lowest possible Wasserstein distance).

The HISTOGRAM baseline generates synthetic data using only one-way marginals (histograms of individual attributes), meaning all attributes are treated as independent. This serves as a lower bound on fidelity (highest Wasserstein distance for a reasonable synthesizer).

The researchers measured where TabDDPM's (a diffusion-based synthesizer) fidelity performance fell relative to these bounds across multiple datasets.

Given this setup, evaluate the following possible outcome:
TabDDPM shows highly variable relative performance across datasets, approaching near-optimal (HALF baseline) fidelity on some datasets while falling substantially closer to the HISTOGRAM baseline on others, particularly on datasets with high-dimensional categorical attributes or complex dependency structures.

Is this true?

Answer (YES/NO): NO